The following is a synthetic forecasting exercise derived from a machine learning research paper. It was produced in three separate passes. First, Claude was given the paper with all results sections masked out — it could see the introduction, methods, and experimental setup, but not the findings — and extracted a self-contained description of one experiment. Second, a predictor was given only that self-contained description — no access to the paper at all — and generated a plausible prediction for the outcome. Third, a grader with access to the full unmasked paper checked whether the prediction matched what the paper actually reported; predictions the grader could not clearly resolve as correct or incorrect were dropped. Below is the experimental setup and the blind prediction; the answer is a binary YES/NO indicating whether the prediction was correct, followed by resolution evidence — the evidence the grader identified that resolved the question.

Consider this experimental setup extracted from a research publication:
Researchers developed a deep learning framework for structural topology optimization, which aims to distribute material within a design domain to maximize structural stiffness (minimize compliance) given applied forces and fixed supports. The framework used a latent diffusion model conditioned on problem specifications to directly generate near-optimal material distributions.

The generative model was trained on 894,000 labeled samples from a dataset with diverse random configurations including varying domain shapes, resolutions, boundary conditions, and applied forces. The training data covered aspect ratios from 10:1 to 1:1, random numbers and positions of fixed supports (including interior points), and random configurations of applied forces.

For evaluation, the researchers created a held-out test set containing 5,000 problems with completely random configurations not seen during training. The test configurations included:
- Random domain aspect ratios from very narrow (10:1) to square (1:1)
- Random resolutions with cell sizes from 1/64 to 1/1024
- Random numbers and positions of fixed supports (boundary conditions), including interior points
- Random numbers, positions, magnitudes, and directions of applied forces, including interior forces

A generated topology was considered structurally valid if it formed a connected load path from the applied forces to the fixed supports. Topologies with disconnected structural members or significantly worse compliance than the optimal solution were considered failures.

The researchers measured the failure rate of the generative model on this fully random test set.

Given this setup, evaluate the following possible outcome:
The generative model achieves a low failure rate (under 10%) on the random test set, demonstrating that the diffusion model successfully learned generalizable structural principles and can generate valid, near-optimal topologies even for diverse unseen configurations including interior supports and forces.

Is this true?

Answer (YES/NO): NO